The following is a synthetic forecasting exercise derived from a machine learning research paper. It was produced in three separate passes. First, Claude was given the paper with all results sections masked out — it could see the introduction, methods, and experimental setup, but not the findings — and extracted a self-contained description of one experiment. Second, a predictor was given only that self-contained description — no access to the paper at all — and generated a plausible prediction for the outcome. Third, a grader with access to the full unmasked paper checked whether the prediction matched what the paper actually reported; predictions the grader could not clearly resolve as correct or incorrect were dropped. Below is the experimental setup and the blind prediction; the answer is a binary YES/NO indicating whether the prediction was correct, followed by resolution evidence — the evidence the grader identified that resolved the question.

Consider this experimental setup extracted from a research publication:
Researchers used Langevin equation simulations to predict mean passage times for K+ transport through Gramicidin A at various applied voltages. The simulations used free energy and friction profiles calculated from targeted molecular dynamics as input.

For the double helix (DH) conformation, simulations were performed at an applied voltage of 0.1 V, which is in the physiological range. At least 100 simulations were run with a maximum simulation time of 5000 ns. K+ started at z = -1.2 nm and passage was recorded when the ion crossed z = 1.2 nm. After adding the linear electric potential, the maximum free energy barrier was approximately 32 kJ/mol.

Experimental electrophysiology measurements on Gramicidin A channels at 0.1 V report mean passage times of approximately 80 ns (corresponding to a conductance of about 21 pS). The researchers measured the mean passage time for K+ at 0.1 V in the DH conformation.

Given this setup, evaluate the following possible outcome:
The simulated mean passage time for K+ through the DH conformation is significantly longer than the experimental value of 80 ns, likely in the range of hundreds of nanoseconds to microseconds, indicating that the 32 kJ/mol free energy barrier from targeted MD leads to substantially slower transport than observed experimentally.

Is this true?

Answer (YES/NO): YES